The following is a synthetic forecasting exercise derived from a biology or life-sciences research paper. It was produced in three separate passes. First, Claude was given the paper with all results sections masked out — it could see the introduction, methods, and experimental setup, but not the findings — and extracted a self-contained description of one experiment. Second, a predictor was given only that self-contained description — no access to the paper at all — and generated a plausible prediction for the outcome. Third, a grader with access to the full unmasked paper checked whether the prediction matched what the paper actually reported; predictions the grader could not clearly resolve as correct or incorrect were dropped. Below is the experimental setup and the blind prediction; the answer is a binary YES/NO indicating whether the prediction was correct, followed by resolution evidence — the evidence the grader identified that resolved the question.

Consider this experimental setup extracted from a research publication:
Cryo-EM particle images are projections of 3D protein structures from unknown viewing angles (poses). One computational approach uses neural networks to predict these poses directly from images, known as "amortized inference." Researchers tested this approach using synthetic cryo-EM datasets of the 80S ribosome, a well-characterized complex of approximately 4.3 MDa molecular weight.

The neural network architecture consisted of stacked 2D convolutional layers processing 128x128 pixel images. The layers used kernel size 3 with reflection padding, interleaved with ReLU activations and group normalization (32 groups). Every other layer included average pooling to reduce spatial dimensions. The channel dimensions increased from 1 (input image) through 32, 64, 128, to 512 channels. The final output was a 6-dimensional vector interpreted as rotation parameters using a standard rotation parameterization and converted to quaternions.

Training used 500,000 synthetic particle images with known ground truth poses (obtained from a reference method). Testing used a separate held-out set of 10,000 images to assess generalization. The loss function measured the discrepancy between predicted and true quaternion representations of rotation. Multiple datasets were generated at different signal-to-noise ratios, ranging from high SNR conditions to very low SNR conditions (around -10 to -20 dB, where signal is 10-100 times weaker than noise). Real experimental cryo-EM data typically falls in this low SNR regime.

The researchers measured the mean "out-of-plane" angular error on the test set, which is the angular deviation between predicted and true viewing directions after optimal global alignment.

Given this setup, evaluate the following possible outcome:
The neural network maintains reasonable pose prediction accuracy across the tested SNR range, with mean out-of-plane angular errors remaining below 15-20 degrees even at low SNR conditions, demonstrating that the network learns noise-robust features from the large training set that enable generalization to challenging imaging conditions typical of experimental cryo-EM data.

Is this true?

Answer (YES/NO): NO